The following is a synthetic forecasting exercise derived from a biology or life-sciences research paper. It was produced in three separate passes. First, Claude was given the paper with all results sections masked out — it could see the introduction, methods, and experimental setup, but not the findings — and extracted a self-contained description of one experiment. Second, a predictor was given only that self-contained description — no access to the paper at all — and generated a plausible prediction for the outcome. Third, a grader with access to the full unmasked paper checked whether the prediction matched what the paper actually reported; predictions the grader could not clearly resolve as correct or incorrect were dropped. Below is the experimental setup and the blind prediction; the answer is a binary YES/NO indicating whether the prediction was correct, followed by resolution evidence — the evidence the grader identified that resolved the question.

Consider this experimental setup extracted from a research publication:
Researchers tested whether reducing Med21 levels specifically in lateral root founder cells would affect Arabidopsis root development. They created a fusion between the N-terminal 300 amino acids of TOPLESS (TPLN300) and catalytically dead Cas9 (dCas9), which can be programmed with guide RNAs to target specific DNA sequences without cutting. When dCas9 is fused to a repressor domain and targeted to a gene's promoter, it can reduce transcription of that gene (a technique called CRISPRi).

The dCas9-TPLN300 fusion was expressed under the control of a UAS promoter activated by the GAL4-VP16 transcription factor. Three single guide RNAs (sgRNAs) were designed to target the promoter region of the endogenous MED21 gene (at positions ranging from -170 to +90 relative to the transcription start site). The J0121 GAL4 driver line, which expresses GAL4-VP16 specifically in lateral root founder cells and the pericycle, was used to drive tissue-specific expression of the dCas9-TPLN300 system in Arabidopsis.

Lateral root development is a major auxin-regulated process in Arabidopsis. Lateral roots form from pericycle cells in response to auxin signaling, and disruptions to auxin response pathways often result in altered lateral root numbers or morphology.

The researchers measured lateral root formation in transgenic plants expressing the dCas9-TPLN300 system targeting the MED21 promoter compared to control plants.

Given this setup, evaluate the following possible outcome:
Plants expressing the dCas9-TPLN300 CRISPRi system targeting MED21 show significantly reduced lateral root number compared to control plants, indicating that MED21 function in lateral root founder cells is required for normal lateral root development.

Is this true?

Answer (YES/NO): NO